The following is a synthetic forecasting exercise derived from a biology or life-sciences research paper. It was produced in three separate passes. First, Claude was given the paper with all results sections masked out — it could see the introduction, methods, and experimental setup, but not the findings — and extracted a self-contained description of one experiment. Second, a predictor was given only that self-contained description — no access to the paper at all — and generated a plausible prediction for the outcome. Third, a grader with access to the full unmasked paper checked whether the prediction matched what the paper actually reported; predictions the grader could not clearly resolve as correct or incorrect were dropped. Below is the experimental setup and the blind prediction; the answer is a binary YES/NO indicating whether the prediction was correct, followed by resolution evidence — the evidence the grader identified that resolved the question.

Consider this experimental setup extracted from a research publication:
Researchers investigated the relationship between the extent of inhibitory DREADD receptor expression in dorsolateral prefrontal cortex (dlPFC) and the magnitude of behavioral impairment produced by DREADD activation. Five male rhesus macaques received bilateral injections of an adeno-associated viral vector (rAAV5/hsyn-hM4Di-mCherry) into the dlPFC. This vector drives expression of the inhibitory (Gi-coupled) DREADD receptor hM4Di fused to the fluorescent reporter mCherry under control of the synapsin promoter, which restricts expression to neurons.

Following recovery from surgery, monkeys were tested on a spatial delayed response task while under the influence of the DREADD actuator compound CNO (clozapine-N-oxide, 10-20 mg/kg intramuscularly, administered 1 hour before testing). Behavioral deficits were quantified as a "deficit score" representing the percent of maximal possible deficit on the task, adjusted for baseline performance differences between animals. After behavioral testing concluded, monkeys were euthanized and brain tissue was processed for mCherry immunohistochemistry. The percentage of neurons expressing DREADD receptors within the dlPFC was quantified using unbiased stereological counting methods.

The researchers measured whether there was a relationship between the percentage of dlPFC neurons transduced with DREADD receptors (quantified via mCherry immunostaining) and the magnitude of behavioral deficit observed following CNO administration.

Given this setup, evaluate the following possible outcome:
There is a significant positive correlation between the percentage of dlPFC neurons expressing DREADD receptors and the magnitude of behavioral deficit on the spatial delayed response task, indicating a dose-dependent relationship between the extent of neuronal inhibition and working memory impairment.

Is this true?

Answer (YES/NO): YES